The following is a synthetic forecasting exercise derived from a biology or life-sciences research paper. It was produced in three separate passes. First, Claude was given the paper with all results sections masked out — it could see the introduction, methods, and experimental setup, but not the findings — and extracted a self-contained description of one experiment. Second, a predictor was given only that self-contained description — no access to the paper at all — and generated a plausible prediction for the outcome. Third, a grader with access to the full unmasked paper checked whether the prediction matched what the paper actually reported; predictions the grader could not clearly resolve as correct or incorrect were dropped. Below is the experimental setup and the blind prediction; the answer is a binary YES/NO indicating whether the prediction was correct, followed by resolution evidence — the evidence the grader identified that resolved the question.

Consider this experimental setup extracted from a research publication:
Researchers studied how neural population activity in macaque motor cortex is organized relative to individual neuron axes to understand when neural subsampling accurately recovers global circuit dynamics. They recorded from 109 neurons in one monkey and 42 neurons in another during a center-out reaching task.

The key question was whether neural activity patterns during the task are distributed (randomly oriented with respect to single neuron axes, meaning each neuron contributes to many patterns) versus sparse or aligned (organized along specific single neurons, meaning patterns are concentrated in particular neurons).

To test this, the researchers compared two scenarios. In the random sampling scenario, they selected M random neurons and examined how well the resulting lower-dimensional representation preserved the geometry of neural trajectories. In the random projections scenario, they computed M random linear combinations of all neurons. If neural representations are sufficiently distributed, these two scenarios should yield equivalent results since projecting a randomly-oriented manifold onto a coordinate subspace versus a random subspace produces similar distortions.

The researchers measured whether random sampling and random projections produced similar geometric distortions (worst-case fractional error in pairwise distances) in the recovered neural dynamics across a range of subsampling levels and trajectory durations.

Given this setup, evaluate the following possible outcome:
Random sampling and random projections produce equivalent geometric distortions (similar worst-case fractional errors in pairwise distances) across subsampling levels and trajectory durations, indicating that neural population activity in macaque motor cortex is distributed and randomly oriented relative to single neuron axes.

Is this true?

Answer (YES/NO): YES